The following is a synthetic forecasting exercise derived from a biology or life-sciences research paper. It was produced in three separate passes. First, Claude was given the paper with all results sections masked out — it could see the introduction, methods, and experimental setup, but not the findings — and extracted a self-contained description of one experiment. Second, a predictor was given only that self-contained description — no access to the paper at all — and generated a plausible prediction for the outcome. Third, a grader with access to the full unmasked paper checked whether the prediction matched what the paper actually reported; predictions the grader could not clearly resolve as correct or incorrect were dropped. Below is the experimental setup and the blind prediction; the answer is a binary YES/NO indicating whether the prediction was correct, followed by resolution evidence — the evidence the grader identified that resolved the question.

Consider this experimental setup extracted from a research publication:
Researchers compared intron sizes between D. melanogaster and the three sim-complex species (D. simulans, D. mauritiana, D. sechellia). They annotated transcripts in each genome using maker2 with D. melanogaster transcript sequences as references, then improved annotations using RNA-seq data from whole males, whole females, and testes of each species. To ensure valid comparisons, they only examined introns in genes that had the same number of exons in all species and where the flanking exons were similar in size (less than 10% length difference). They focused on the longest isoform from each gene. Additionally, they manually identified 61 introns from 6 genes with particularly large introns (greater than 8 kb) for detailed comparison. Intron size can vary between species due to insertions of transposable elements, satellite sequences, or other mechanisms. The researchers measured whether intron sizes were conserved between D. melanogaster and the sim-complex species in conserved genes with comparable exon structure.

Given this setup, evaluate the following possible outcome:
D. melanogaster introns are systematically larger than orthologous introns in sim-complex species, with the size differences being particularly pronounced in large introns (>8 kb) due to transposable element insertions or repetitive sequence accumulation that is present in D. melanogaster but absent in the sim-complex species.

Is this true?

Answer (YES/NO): NO